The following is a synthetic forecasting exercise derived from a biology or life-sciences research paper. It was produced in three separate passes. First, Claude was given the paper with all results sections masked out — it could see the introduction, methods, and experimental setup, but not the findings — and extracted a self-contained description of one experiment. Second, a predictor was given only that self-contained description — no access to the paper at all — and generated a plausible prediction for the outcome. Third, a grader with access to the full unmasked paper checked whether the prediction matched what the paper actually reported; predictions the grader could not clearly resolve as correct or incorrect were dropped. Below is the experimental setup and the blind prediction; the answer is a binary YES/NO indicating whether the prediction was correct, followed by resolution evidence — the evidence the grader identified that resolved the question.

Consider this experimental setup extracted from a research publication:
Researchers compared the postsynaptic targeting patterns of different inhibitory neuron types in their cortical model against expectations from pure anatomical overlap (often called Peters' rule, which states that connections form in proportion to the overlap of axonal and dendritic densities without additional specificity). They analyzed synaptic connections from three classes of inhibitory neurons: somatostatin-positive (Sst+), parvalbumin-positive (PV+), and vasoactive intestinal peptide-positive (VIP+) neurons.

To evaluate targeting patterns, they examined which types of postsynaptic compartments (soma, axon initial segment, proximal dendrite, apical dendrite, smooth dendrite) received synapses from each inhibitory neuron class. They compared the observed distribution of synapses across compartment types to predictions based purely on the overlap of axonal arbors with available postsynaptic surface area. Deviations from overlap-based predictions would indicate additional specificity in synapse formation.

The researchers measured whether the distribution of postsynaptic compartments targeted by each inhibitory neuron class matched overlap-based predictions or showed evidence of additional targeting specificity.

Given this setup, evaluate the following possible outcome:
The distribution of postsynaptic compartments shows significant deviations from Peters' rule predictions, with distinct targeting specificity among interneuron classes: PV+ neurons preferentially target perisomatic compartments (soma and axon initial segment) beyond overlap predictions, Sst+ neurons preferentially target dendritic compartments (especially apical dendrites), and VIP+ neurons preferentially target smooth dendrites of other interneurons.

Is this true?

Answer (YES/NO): NO